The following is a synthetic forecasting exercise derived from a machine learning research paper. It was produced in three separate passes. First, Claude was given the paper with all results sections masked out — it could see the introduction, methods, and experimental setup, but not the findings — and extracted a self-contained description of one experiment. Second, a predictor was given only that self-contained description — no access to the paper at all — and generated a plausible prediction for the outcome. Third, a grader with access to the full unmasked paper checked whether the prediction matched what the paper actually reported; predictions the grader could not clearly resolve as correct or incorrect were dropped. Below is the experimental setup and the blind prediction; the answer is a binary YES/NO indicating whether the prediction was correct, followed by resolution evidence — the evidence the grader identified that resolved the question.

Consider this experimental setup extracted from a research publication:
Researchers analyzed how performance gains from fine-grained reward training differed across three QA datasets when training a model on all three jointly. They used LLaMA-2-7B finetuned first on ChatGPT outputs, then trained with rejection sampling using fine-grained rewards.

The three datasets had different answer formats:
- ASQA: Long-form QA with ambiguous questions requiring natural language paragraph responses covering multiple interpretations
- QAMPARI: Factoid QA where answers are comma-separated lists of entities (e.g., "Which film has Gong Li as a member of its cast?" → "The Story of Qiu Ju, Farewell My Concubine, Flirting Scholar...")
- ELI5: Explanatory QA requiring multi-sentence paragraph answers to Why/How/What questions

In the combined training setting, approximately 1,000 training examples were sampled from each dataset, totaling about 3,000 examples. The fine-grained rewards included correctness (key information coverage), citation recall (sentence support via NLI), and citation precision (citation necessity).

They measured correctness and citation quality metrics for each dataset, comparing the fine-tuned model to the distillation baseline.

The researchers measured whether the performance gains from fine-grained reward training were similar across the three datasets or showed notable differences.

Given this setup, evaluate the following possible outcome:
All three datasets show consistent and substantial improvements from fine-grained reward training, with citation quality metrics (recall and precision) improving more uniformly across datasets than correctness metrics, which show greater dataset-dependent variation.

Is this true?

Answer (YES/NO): NO